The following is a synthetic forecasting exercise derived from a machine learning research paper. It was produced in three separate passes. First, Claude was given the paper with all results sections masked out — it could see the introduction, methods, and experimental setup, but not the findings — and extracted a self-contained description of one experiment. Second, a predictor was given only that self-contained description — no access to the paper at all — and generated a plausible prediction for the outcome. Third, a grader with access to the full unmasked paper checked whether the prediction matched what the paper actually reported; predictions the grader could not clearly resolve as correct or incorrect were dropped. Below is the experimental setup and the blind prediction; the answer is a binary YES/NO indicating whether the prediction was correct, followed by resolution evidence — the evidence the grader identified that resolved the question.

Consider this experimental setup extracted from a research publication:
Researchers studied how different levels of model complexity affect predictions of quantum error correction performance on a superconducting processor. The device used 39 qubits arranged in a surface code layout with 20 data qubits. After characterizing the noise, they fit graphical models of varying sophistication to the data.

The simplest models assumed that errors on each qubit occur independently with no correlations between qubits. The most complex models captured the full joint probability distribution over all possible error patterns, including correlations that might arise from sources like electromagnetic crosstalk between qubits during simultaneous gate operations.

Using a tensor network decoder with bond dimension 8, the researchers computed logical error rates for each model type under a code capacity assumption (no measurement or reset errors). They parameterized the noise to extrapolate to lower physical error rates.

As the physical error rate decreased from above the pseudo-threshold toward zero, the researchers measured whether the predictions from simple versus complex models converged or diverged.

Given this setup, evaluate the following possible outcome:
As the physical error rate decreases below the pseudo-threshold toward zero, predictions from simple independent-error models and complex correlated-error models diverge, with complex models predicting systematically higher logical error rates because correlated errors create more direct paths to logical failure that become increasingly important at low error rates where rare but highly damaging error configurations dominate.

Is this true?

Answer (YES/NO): YES